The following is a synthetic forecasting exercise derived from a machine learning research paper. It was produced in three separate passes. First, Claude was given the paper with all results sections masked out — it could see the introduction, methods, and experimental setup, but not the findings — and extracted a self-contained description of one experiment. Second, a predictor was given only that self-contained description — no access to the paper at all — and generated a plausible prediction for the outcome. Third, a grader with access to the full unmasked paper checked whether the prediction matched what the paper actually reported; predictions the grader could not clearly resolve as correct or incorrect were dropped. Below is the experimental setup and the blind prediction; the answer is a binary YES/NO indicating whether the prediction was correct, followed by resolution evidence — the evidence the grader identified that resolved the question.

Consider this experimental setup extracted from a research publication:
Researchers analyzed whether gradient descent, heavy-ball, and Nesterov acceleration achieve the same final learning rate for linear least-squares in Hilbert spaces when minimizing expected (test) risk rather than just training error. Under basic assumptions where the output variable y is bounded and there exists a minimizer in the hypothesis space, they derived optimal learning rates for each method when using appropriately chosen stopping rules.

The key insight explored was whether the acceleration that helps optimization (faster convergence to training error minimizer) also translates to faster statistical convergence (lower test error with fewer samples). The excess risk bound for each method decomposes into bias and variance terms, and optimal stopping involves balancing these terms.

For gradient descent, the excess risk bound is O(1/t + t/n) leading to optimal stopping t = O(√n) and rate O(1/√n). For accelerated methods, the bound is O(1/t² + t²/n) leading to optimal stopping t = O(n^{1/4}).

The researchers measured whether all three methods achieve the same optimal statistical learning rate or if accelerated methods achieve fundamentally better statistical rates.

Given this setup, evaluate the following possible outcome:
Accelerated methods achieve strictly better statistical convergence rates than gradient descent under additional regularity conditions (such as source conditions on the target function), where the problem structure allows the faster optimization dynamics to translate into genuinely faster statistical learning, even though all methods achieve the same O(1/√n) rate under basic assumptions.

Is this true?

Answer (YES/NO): NO